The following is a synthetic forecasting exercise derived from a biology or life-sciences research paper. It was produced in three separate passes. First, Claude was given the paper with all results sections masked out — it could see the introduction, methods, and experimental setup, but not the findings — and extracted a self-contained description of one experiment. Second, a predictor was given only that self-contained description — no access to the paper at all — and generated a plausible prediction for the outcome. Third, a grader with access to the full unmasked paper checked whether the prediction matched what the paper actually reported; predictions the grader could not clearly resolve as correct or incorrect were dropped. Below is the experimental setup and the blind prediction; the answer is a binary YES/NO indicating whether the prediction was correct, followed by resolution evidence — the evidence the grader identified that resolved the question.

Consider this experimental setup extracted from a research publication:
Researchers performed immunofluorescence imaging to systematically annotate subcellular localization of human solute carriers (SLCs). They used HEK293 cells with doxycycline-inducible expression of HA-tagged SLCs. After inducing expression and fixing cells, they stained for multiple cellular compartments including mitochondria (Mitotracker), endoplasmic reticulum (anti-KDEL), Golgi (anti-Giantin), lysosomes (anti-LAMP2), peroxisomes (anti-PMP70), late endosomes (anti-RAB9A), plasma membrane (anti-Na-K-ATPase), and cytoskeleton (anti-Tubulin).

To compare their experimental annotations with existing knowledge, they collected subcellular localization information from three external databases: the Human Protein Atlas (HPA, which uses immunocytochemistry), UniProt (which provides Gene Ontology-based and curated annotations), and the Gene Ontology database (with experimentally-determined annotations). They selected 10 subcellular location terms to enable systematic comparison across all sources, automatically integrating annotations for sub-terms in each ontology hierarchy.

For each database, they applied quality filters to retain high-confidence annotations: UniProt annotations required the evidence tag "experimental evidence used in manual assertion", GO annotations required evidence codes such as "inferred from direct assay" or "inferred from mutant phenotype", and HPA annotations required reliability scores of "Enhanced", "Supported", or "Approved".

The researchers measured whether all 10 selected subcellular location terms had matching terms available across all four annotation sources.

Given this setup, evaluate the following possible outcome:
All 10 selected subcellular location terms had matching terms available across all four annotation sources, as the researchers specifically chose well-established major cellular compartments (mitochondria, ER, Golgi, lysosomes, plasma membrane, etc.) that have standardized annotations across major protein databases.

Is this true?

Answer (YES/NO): NO